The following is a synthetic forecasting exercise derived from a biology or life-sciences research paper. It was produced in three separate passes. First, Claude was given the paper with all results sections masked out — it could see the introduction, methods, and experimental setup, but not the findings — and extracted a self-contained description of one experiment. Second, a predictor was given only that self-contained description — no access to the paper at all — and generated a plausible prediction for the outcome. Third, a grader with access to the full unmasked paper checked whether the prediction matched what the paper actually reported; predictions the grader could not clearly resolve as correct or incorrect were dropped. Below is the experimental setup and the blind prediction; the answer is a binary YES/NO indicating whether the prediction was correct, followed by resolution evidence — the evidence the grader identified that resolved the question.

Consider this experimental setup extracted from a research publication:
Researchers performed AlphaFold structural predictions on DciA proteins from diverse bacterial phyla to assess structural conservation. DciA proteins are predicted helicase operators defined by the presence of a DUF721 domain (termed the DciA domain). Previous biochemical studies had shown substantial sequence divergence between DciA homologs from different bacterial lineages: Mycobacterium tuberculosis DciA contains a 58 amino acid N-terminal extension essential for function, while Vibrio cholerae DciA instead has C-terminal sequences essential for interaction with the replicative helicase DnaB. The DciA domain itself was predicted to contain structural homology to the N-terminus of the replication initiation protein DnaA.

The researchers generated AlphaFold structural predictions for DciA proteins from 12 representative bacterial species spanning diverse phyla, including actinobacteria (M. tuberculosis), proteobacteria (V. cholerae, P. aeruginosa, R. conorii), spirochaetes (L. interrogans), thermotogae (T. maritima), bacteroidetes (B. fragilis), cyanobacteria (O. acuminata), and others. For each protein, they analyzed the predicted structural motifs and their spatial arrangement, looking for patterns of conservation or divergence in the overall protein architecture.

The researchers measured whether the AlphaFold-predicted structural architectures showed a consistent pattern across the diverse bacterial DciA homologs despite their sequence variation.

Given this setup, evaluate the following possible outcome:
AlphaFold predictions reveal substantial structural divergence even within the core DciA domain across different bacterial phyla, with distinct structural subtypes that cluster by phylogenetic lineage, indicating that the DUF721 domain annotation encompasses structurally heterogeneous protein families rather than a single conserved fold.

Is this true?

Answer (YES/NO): NO